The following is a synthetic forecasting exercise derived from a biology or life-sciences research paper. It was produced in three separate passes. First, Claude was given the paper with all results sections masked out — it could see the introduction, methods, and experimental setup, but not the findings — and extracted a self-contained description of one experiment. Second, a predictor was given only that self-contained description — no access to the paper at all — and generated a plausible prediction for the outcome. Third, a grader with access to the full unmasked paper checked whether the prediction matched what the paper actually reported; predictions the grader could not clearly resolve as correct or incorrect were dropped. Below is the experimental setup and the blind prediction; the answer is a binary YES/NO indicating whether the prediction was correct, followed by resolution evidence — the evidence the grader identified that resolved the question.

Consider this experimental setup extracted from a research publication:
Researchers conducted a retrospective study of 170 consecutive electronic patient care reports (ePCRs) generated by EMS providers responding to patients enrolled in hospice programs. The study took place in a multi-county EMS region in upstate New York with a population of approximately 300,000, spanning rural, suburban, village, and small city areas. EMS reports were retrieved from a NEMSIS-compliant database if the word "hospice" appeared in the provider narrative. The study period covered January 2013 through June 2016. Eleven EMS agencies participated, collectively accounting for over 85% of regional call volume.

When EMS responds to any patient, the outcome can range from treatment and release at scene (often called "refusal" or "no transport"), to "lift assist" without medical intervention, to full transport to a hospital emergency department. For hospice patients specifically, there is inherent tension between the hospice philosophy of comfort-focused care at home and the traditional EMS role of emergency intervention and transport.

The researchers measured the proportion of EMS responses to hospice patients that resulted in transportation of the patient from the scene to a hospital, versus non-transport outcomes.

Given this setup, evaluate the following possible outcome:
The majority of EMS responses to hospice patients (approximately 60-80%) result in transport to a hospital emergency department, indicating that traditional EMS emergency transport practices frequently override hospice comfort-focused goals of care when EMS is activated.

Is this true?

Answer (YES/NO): YES